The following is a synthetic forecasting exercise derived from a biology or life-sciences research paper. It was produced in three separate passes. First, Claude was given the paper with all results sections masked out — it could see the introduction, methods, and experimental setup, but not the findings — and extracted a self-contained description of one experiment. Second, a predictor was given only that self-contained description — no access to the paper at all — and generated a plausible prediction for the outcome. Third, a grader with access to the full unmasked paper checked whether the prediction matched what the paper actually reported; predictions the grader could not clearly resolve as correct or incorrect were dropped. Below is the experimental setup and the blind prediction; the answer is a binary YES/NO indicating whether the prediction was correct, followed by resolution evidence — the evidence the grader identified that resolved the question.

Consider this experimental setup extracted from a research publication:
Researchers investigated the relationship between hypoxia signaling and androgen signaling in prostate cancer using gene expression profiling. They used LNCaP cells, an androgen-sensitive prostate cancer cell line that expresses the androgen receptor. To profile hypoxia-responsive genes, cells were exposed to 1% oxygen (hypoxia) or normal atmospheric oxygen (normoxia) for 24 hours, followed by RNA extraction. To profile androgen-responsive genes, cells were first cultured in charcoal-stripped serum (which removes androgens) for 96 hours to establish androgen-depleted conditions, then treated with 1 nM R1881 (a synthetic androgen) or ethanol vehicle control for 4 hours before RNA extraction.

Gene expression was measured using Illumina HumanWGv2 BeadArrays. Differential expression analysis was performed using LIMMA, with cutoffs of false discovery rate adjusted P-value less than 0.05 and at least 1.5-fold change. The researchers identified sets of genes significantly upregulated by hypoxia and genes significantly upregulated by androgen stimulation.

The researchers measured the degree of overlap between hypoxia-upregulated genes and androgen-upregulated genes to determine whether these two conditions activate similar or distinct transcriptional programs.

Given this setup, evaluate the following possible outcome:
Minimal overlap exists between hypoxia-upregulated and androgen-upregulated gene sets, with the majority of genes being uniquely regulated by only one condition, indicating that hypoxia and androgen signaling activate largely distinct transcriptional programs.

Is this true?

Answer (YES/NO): YES